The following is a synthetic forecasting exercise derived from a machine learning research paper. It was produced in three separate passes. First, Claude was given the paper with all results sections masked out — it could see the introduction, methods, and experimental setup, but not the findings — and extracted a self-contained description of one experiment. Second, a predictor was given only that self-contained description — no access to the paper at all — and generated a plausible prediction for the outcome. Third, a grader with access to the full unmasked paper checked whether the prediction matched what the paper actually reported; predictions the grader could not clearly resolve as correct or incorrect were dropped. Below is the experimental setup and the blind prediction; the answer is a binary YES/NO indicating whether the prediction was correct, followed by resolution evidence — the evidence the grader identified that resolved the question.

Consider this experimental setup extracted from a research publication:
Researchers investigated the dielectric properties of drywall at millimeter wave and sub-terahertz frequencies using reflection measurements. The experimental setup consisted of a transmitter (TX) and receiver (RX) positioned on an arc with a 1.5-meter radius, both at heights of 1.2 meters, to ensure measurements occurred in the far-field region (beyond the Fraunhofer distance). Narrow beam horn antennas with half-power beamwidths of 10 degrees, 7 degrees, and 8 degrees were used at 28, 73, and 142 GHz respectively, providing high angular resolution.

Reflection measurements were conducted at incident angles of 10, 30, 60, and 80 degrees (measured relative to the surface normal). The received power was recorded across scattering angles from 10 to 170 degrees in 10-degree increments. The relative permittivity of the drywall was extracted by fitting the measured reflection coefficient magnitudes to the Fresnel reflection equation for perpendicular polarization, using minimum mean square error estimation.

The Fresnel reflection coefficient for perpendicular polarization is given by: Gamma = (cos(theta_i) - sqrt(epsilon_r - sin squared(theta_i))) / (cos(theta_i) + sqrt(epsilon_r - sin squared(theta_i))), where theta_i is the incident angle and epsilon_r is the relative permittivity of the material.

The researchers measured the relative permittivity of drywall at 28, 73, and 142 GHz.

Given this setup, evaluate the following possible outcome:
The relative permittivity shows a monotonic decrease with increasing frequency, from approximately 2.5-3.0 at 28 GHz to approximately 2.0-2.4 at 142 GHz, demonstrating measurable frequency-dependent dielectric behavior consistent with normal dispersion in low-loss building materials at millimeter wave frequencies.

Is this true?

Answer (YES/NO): NO